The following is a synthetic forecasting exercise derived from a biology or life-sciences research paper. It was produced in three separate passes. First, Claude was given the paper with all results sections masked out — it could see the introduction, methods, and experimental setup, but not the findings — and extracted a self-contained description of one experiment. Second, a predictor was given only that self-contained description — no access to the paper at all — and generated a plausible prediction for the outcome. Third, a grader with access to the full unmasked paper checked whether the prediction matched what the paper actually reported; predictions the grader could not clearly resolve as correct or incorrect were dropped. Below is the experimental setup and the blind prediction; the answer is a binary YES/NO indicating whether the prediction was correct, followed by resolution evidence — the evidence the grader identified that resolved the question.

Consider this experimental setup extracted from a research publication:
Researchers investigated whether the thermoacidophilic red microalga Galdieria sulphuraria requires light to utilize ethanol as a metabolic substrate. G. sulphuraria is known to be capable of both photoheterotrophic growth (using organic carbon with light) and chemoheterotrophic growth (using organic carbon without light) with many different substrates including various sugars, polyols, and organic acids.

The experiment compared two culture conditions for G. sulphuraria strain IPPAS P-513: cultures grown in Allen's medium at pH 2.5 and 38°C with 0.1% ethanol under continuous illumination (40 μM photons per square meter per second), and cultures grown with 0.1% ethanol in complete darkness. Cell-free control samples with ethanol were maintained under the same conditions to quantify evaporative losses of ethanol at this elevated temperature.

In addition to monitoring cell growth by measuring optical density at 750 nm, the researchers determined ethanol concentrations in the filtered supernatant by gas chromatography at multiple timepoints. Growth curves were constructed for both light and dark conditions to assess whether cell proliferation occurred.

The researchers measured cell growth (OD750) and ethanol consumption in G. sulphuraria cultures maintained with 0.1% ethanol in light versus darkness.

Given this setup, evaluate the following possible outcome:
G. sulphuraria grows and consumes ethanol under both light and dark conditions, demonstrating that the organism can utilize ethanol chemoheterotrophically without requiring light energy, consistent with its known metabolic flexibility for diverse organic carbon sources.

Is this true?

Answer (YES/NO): NO